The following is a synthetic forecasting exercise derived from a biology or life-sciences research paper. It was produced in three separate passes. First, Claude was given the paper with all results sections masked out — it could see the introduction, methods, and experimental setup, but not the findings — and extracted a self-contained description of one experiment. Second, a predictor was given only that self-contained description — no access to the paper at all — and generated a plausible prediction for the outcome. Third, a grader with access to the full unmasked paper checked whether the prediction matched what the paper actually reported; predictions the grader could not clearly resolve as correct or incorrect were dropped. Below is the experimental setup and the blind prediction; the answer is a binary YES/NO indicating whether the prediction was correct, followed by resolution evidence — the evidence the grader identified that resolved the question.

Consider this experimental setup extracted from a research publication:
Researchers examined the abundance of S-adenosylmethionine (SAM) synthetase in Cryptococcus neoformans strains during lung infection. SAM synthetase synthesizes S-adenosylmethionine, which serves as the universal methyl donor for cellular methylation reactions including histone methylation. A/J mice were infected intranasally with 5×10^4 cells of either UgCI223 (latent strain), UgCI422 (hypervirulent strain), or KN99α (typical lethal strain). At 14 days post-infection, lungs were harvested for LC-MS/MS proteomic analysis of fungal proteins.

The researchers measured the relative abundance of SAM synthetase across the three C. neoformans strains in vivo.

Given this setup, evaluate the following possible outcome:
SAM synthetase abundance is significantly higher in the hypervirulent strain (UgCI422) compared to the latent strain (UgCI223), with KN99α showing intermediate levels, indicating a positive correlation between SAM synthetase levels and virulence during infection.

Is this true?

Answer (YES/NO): NO